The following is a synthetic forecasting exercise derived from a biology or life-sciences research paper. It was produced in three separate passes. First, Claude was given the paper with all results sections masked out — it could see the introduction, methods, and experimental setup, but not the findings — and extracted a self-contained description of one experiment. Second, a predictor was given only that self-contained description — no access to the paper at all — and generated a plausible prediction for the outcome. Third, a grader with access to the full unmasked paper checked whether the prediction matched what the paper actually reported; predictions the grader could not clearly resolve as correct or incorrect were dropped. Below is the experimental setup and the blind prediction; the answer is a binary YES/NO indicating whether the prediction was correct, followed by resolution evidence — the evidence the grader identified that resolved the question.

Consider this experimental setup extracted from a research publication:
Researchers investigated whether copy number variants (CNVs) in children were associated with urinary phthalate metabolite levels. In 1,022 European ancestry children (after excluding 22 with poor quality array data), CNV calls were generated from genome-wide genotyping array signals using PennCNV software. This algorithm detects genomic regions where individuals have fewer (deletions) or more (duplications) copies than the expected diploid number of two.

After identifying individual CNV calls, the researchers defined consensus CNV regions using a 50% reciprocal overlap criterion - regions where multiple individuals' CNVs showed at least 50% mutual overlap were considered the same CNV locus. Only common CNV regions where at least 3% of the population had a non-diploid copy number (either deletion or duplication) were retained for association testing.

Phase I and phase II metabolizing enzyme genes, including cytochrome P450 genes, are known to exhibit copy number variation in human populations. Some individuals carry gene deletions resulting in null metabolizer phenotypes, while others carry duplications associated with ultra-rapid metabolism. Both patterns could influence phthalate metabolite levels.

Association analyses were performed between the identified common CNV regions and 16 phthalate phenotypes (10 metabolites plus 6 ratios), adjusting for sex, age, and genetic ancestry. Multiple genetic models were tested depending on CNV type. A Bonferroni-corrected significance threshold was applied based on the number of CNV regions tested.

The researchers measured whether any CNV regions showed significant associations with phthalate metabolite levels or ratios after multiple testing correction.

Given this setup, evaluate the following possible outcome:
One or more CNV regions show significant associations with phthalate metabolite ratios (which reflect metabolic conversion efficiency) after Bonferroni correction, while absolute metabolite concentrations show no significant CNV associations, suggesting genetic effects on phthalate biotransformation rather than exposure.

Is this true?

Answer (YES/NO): NO